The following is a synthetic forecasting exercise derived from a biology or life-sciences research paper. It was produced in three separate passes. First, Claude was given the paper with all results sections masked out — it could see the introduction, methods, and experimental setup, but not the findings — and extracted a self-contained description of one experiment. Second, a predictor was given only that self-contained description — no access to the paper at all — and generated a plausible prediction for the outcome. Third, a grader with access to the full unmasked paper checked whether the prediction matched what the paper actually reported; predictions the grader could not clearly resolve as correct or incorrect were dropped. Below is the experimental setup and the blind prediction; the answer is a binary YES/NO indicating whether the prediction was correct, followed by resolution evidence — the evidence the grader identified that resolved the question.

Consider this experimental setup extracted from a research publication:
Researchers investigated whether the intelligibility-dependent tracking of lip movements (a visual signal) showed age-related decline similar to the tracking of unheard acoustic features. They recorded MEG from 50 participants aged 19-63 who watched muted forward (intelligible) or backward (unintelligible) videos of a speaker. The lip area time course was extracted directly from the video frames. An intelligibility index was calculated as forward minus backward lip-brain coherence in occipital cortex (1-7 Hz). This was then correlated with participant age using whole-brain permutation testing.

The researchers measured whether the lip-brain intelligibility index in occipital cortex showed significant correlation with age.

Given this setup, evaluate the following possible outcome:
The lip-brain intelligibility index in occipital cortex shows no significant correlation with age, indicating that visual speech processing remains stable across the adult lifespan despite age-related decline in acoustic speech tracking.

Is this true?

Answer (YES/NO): YES